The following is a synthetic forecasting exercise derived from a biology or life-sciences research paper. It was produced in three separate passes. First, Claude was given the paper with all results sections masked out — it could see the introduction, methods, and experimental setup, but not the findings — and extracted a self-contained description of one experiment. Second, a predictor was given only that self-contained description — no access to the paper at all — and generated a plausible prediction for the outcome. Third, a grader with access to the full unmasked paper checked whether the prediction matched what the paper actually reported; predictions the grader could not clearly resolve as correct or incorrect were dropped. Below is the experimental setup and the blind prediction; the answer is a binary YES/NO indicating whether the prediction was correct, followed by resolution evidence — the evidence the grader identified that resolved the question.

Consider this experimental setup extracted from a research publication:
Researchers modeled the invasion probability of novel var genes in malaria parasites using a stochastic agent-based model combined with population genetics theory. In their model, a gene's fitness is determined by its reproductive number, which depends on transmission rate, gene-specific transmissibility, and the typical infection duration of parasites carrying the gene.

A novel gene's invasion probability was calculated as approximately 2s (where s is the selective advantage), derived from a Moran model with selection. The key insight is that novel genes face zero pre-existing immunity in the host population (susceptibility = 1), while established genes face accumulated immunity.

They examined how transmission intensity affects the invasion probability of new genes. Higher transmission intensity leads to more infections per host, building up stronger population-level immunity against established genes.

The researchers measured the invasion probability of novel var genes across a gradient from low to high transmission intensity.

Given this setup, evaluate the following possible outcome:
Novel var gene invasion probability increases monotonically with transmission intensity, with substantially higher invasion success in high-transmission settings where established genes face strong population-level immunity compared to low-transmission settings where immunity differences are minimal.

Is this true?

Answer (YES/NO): YES